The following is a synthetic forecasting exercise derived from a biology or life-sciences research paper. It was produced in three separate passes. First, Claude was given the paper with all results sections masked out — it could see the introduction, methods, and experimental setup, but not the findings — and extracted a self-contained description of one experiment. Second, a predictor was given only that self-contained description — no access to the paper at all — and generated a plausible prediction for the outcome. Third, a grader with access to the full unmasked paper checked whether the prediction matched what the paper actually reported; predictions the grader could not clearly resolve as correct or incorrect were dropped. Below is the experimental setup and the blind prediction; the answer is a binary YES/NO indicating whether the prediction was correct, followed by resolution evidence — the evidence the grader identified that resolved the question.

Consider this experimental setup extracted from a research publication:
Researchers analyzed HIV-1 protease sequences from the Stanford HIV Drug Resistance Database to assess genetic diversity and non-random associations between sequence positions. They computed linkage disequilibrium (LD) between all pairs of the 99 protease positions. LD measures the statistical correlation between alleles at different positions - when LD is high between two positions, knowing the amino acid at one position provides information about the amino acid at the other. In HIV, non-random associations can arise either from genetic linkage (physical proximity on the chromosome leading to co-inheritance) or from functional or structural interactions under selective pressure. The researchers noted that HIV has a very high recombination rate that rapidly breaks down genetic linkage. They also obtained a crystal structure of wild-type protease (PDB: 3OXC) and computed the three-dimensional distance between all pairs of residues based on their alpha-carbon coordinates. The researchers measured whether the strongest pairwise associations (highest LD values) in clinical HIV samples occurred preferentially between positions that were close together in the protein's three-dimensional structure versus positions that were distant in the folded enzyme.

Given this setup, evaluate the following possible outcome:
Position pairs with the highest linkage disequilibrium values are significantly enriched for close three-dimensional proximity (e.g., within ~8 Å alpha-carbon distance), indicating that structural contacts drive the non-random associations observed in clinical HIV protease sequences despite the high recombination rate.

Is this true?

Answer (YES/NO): NO